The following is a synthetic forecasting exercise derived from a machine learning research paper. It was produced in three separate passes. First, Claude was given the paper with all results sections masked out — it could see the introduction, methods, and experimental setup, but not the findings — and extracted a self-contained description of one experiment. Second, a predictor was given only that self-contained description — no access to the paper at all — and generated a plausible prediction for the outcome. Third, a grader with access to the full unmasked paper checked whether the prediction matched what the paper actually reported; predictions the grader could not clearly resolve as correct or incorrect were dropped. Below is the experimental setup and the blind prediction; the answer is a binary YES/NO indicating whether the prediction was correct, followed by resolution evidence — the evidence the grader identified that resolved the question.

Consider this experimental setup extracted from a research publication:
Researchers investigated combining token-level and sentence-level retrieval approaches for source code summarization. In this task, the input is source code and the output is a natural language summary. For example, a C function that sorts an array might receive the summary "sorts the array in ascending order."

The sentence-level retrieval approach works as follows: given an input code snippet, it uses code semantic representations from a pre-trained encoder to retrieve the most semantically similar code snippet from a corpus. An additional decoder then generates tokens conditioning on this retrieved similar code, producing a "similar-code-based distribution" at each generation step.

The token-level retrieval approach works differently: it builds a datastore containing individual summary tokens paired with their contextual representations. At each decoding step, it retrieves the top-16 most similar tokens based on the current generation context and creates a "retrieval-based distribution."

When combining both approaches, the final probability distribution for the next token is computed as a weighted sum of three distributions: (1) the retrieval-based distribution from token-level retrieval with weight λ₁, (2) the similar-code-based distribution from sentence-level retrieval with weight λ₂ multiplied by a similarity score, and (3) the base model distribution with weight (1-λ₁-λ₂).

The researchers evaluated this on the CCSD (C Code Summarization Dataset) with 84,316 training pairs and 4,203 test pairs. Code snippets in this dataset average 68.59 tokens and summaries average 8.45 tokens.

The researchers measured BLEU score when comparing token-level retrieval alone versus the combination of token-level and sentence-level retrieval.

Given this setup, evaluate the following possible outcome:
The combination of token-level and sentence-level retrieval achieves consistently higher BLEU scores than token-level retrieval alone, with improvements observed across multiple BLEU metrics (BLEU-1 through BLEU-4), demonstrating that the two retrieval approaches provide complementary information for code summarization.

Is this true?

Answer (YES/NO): NO